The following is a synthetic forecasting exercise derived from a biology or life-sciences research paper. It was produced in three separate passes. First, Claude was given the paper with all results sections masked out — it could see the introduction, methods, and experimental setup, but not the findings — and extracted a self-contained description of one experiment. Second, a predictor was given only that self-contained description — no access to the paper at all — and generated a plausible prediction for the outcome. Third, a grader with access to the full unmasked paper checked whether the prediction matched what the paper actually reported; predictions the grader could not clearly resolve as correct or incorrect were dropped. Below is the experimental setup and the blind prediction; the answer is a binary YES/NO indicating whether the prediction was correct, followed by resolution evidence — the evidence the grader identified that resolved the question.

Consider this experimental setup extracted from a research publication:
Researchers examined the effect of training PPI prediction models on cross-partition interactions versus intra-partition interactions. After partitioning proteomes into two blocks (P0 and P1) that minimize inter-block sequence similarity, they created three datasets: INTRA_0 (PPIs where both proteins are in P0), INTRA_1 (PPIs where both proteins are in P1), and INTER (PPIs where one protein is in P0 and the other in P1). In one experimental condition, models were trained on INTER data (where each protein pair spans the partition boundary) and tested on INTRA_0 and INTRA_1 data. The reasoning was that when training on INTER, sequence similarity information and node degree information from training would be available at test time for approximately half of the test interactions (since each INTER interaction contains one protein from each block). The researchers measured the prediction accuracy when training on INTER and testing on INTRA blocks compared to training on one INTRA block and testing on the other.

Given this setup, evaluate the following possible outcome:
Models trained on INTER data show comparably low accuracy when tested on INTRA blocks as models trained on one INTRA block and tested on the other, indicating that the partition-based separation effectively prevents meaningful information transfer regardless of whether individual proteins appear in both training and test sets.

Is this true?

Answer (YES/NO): NO